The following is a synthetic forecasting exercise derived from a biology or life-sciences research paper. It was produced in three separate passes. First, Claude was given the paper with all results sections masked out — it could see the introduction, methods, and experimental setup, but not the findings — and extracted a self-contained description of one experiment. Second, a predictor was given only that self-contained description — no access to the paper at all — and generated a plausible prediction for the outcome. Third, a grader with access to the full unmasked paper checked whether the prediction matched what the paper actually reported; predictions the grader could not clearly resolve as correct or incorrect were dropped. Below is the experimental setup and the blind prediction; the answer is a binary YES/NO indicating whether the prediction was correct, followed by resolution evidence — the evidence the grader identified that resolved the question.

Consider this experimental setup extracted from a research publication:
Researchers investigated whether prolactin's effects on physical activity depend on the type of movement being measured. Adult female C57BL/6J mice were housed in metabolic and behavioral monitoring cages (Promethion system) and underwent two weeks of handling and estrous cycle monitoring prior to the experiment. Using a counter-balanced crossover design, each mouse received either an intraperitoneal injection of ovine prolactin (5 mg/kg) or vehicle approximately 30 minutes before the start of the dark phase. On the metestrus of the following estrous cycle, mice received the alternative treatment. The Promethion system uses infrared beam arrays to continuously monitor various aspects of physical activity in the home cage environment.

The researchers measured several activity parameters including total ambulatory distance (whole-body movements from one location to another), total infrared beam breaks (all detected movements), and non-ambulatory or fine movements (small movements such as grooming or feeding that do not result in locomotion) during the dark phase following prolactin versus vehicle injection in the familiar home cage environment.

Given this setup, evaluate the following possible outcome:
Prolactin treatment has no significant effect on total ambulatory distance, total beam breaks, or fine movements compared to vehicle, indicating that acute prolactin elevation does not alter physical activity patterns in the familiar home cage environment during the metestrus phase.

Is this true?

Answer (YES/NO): NO